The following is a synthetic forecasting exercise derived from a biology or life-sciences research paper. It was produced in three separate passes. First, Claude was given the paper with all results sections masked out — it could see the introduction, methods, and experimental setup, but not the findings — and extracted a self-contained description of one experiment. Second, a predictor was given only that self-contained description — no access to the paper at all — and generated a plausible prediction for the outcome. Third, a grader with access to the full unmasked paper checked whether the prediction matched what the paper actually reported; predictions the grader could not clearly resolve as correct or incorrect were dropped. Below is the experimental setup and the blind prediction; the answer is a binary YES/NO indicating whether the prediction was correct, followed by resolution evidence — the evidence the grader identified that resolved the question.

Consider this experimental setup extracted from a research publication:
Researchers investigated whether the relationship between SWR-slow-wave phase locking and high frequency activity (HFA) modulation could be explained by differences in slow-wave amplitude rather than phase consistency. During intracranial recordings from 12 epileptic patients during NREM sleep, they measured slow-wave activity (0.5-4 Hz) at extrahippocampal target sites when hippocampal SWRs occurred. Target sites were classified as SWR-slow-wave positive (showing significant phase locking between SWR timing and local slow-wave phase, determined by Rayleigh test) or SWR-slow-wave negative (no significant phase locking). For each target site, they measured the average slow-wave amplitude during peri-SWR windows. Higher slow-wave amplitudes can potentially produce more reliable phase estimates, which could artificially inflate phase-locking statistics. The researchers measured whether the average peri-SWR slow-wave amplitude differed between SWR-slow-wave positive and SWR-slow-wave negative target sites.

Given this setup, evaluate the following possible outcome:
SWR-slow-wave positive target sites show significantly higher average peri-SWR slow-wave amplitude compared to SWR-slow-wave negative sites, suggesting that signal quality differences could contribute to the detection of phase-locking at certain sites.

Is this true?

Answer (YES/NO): NO